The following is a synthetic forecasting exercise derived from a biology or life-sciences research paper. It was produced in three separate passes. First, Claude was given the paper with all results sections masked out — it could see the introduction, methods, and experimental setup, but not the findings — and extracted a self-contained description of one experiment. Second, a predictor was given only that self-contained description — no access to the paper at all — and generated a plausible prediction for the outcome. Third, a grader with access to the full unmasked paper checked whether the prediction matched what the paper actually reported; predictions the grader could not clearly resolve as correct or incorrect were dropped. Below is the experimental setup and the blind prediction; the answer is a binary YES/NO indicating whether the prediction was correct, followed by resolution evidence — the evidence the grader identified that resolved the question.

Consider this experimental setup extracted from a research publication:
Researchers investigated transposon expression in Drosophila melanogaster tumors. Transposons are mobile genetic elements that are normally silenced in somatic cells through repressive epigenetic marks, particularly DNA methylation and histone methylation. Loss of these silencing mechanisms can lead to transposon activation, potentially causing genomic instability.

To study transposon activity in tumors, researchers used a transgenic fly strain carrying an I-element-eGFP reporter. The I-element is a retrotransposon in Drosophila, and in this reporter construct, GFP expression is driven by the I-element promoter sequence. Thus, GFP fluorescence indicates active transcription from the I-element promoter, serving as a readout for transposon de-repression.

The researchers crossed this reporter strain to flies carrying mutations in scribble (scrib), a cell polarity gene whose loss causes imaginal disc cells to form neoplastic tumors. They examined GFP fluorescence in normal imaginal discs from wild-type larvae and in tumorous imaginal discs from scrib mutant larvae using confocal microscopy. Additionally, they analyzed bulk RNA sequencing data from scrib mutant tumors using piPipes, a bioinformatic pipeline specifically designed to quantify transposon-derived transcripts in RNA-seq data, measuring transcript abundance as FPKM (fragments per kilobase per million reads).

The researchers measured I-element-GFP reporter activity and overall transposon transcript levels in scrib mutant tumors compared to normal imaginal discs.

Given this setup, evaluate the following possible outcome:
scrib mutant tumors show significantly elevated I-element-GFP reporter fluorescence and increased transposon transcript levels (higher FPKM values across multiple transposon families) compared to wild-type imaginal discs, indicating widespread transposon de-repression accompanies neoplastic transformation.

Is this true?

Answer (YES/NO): YES